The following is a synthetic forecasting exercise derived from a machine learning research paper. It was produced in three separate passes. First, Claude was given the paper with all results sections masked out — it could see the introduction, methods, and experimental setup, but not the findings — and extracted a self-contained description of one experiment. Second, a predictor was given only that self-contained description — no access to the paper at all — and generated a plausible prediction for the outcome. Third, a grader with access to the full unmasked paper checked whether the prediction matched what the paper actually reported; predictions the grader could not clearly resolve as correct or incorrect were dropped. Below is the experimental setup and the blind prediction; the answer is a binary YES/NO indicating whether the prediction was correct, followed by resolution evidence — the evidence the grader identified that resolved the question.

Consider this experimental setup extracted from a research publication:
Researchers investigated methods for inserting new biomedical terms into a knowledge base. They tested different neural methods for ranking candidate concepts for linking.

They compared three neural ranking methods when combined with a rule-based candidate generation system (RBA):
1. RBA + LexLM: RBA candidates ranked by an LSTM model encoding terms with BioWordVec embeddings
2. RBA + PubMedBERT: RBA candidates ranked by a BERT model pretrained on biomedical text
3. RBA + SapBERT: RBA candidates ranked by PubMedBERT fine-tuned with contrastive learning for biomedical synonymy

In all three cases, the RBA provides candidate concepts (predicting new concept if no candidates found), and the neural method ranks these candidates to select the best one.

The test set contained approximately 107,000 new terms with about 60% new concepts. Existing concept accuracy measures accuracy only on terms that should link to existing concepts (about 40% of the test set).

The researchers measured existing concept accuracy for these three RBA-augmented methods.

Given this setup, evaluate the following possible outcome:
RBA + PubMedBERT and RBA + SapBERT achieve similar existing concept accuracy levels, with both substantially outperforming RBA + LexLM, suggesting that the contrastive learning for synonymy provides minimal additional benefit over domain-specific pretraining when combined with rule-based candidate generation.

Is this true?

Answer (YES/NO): NO